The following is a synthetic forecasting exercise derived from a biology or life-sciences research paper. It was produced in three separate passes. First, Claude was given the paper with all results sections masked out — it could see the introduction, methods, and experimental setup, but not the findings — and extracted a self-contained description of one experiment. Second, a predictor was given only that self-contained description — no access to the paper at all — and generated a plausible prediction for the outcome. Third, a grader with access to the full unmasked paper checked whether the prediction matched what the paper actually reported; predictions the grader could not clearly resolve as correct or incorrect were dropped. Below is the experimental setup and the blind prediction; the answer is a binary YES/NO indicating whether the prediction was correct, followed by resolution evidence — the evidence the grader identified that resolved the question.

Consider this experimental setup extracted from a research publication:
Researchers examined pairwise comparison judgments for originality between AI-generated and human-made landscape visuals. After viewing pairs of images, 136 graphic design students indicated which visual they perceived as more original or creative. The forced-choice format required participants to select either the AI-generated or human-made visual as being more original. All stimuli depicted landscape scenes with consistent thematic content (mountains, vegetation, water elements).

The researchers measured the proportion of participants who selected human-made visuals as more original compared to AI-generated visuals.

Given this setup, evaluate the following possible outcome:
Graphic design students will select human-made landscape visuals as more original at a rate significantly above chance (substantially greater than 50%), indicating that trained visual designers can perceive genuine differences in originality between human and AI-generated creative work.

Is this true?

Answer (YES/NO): NO